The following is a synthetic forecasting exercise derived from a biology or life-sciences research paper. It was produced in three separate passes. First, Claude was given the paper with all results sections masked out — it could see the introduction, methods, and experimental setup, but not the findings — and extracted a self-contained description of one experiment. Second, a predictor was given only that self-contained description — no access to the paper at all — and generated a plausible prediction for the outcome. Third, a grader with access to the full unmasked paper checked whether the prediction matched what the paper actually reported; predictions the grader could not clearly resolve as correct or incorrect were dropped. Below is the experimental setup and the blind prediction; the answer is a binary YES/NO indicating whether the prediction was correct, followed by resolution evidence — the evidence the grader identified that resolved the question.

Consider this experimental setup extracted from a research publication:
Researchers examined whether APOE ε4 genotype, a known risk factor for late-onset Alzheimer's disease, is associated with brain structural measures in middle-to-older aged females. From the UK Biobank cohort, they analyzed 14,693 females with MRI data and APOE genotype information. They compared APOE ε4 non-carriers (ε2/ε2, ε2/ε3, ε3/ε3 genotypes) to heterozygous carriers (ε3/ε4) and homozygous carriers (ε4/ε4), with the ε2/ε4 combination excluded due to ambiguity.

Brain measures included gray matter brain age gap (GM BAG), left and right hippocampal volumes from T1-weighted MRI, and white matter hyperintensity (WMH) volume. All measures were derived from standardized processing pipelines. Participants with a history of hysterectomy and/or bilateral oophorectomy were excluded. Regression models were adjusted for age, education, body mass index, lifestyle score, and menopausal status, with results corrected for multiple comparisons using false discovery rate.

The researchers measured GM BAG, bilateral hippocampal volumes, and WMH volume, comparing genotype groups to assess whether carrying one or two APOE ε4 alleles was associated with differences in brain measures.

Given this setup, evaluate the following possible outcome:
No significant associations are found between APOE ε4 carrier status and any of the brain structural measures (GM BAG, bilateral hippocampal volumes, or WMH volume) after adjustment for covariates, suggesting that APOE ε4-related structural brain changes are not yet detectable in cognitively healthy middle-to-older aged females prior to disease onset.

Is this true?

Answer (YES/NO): NO